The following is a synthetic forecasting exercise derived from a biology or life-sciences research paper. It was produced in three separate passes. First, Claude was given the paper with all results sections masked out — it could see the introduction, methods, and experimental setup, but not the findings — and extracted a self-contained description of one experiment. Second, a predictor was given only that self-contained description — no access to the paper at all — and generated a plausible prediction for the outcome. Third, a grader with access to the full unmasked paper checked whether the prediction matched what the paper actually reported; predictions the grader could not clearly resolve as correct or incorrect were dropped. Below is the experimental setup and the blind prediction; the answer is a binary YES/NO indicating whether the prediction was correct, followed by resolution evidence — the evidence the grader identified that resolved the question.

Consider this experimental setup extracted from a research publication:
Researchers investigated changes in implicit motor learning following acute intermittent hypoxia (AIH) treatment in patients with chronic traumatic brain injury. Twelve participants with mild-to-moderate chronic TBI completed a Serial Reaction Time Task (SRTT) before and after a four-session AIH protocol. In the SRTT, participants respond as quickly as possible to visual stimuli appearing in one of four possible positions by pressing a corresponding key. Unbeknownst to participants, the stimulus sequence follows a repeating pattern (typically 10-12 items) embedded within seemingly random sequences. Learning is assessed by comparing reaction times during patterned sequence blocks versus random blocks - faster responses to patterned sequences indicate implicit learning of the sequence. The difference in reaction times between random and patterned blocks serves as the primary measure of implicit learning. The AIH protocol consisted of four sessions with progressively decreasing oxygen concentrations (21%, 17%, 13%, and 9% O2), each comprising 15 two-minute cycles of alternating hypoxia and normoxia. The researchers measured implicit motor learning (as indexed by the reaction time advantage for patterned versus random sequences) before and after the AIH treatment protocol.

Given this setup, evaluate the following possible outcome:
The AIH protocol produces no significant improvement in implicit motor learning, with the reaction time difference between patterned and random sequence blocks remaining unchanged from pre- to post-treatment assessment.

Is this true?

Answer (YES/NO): YES